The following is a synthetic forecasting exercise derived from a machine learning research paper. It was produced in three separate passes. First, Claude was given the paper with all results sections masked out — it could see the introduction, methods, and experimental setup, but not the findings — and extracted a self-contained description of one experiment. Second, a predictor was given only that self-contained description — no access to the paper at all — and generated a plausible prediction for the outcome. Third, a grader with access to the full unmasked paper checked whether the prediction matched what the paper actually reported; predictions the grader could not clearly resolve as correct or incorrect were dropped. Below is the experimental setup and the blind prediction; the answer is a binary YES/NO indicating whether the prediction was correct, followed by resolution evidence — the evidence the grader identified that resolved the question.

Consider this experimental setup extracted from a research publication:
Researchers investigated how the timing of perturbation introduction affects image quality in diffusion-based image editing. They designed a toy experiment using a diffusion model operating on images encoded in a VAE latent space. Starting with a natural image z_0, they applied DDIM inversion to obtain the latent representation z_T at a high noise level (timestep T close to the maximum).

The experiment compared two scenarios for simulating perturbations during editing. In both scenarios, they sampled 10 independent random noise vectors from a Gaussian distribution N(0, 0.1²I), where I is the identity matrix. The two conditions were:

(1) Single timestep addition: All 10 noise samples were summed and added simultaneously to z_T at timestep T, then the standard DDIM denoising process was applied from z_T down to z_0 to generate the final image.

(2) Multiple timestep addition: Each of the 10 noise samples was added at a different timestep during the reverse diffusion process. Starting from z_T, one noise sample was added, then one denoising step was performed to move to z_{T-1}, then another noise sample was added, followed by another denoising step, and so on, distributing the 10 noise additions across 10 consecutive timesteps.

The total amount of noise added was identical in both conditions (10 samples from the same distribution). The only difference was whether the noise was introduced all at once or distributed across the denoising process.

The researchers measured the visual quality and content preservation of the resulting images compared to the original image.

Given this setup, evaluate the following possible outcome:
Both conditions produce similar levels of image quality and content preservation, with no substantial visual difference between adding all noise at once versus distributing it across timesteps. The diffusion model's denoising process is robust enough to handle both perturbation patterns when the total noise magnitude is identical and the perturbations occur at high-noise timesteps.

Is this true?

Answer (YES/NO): NO